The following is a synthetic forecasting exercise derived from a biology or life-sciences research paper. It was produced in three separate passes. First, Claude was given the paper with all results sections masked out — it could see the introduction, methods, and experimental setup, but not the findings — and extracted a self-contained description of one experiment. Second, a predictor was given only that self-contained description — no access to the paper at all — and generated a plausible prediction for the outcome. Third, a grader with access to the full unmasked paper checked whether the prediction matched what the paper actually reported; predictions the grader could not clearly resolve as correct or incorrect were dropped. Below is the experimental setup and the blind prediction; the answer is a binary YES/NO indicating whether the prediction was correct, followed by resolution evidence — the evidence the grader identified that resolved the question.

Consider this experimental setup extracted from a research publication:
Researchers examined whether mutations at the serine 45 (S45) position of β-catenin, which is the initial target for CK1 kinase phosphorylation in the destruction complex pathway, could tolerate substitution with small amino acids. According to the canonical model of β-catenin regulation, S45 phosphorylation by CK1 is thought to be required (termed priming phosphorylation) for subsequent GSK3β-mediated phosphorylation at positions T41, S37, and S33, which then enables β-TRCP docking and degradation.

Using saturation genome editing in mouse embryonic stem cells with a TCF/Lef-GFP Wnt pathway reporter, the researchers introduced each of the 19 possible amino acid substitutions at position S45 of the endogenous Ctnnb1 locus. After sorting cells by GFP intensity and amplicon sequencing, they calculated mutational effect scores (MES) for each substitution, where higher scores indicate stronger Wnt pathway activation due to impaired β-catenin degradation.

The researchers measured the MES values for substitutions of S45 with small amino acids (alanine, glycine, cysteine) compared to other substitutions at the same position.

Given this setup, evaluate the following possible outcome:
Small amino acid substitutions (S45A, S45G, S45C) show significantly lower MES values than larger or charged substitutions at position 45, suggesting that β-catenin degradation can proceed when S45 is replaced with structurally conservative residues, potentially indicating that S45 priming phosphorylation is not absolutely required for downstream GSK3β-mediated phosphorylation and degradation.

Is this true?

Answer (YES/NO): YES